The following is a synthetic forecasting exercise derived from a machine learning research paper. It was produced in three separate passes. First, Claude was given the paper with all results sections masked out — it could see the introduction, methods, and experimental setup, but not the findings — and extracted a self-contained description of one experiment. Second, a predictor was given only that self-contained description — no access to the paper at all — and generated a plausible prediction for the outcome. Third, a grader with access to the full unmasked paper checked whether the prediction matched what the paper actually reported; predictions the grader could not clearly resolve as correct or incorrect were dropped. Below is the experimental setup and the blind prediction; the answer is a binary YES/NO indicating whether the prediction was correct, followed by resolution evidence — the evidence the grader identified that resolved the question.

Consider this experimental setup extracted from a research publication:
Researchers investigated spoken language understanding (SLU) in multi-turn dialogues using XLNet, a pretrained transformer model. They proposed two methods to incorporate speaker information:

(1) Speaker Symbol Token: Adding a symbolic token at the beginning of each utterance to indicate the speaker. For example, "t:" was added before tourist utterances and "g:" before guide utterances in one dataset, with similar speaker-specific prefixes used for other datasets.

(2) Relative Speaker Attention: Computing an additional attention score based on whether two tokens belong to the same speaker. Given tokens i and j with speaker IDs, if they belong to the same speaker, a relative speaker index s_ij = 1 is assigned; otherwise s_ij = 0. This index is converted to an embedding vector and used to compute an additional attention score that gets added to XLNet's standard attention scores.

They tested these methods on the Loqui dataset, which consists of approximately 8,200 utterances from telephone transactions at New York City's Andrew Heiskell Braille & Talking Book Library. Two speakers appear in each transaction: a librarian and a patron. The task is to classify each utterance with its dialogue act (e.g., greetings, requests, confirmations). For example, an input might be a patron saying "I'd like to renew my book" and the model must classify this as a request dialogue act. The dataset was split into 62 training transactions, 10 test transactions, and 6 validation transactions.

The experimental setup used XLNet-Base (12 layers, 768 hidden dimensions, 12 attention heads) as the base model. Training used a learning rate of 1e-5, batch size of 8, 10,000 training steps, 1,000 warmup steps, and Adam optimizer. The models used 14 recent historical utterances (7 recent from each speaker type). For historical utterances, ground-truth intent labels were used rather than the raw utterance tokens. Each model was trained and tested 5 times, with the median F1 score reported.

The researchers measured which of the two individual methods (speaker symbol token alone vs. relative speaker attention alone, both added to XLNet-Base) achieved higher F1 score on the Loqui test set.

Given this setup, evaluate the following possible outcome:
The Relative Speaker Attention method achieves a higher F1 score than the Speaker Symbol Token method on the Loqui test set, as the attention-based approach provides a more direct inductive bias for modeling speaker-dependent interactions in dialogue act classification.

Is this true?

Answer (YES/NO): YES